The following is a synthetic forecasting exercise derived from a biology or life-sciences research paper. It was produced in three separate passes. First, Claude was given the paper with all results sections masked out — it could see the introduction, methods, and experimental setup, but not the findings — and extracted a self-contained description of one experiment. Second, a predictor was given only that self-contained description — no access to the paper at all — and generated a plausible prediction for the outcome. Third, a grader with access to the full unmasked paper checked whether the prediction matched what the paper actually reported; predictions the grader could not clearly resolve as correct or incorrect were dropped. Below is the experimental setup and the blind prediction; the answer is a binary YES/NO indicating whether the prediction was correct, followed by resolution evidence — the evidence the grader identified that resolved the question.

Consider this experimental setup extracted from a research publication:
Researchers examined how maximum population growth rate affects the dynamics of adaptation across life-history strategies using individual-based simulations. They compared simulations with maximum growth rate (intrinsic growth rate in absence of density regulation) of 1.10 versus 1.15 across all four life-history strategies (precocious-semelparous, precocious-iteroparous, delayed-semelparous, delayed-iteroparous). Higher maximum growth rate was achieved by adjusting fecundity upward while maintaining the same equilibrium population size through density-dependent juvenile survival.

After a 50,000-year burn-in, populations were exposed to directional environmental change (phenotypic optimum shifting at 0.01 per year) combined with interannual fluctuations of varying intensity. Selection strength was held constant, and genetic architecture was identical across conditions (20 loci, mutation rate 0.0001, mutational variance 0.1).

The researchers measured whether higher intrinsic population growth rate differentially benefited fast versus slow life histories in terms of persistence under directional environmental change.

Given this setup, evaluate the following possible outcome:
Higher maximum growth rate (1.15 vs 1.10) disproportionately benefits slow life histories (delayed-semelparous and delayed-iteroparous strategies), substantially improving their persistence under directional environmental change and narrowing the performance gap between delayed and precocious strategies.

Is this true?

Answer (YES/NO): NO